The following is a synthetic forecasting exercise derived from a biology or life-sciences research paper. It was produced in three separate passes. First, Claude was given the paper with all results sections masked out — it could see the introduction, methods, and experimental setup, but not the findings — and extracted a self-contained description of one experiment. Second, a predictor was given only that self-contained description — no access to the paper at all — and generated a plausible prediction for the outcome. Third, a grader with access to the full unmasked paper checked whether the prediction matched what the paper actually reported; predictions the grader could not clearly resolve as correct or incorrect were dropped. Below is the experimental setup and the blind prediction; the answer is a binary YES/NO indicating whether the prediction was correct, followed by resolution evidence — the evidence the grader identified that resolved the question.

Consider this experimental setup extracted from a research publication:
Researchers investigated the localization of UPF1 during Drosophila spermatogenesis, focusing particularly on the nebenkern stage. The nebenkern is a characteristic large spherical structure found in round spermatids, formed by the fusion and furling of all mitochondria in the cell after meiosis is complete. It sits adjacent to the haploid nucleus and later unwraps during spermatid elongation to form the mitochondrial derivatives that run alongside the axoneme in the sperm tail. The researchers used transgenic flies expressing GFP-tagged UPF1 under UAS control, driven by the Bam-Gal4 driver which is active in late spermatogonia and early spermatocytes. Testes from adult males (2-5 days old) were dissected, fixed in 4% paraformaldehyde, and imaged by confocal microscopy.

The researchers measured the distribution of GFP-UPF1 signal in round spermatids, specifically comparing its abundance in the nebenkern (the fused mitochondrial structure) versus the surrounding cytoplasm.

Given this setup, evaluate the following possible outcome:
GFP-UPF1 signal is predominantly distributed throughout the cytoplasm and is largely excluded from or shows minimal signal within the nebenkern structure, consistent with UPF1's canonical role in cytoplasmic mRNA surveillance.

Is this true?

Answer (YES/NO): NO